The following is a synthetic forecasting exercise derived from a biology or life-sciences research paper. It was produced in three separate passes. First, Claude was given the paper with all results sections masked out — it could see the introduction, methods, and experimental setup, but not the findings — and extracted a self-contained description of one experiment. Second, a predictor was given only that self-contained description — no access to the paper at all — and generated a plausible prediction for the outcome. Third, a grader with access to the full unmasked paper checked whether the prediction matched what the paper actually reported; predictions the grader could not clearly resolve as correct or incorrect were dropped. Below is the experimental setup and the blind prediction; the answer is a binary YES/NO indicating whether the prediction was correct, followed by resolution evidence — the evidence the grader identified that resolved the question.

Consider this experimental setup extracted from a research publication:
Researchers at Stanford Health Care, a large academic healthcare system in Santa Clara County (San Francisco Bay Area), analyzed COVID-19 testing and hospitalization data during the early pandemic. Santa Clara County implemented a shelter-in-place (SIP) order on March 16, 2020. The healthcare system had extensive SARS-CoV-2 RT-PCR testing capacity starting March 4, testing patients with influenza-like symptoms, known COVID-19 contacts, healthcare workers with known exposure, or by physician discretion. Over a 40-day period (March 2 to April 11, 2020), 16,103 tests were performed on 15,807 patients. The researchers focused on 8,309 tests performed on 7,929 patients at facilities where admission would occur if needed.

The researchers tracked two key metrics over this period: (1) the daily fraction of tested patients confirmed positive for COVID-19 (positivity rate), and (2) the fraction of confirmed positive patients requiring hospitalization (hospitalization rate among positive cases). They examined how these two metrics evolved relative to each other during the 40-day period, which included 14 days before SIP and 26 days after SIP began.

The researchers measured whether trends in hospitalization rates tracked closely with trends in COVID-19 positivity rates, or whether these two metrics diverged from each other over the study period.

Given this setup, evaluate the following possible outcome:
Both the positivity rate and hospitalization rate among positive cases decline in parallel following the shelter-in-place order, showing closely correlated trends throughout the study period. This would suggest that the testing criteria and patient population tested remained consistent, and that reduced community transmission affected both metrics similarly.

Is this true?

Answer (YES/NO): NO